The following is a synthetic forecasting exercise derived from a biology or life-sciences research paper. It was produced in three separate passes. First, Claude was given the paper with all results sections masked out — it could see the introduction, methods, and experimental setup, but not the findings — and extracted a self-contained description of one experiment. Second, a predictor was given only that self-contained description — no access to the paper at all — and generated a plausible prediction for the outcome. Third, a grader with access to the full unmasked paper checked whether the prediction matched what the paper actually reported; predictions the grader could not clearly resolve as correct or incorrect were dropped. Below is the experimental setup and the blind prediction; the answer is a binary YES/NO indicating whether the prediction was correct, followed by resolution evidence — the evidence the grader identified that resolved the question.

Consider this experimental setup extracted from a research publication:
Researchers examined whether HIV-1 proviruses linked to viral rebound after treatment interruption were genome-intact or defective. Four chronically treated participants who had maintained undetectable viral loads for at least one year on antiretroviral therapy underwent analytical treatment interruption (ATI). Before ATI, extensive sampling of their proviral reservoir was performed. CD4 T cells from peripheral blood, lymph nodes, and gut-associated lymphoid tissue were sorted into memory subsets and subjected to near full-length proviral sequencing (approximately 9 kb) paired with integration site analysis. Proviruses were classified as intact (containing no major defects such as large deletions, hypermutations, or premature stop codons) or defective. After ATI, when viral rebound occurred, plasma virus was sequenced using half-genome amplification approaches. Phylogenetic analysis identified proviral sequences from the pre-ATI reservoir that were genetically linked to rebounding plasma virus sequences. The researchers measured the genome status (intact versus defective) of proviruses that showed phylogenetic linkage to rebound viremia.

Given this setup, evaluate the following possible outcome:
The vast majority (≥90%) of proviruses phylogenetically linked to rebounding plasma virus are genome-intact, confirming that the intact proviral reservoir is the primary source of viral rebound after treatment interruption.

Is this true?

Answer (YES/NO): NO